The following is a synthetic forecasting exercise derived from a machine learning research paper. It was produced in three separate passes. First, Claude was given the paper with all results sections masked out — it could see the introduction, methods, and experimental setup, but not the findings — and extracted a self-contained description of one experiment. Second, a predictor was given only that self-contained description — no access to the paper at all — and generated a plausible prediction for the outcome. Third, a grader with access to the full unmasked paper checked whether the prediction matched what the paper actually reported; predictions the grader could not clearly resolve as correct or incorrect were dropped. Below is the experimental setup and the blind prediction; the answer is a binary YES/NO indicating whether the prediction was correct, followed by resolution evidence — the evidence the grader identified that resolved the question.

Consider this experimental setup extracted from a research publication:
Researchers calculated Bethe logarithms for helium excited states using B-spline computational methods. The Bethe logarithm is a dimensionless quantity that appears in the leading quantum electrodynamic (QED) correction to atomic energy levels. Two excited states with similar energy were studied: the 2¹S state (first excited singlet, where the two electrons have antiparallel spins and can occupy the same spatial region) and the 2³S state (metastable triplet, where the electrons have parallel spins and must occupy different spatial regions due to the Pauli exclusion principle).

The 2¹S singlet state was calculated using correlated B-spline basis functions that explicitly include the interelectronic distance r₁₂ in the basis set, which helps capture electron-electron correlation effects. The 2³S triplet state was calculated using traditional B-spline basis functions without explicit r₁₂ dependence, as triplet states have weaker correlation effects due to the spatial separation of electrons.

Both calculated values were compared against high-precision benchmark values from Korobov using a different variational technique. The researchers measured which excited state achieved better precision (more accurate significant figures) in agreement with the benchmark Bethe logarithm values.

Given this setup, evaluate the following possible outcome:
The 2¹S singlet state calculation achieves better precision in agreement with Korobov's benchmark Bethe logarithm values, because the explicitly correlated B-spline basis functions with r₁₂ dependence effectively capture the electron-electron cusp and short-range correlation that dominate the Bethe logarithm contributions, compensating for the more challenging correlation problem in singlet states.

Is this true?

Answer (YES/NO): YES